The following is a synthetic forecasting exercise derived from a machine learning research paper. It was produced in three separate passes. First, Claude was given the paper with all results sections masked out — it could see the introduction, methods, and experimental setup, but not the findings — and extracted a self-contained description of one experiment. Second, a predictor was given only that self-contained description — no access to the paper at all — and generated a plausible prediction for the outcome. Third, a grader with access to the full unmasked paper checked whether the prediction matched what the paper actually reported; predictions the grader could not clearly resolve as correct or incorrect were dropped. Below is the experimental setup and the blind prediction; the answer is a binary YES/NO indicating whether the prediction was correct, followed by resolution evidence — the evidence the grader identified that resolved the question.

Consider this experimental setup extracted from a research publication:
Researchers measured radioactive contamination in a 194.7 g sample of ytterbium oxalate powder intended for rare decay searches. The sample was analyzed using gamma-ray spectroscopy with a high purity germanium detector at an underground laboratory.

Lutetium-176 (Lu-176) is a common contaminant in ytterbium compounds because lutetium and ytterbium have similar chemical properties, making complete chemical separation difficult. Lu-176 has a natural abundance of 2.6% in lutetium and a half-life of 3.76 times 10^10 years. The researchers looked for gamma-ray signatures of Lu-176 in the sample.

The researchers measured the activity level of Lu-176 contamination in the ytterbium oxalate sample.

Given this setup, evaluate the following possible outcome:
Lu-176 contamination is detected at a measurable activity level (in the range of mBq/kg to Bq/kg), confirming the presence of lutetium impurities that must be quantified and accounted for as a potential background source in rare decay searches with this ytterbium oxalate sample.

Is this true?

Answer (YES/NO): YES